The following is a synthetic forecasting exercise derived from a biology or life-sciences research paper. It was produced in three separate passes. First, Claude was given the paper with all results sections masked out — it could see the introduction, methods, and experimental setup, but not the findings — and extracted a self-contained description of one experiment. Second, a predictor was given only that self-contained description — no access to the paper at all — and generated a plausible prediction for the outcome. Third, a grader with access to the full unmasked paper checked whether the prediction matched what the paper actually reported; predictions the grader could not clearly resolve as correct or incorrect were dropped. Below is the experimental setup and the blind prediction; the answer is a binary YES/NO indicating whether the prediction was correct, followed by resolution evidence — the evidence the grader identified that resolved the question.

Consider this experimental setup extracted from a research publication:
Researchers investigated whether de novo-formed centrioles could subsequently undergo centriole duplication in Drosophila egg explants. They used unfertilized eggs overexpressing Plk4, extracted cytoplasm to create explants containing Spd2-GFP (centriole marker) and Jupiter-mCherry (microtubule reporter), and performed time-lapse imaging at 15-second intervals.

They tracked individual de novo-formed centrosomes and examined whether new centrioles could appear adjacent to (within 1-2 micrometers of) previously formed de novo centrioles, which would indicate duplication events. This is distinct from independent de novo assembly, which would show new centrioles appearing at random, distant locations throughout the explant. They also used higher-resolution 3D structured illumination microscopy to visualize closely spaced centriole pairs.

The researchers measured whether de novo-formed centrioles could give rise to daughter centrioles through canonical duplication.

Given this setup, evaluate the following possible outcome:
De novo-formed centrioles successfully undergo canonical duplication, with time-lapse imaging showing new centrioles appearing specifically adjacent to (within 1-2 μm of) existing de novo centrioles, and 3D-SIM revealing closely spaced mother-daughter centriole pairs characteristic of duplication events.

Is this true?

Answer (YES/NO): YES